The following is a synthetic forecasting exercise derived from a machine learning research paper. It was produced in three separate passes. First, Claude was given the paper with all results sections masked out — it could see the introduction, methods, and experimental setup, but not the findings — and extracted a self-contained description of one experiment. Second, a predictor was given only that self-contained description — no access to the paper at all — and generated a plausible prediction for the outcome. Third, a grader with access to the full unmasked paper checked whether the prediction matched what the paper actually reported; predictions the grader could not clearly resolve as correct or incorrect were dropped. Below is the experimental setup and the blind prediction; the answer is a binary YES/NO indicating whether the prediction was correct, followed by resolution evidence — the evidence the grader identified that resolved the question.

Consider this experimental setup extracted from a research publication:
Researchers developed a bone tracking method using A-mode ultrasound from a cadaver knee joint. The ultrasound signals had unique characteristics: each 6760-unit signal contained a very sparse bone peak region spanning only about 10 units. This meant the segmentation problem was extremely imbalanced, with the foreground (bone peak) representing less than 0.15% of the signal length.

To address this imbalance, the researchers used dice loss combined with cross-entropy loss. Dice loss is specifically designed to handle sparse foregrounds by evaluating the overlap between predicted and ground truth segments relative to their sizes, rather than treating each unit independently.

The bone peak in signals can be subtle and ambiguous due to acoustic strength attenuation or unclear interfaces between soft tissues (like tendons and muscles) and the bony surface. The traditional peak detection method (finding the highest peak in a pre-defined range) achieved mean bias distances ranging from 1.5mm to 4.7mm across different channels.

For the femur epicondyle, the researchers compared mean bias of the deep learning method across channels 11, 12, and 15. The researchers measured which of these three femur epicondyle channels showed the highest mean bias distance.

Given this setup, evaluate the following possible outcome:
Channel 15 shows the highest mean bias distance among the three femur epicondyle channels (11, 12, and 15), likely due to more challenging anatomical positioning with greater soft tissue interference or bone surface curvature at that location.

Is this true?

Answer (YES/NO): YES